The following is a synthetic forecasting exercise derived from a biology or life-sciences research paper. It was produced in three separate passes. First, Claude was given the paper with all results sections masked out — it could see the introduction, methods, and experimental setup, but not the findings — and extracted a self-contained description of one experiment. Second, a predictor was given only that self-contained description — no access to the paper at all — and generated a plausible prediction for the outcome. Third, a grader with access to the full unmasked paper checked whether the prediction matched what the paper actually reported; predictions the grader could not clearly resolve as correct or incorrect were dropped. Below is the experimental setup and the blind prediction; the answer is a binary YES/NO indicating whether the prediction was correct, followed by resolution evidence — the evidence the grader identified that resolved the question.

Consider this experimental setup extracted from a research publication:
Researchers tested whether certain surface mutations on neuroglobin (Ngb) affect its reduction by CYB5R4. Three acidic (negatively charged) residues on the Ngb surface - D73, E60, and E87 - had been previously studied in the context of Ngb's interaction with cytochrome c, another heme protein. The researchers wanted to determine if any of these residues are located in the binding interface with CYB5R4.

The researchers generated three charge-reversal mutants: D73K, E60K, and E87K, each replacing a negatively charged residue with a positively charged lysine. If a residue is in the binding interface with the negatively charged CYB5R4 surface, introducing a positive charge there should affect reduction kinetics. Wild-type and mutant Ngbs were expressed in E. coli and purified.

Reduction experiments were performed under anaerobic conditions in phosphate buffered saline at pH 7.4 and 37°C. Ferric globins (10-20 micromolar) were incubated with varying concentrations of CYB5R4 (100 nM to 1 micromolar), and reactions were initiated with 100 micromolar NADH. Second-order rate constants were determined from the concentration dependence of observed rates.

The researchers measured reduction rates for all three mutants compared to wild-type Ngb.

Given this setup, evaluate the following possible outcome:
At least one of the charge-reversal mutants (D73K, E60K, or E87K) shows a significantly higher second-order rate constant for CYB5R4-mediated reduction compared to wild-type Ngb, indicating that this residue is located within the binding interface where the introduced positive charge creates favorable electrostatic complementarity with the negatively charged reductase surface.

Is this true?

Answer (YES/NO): YES